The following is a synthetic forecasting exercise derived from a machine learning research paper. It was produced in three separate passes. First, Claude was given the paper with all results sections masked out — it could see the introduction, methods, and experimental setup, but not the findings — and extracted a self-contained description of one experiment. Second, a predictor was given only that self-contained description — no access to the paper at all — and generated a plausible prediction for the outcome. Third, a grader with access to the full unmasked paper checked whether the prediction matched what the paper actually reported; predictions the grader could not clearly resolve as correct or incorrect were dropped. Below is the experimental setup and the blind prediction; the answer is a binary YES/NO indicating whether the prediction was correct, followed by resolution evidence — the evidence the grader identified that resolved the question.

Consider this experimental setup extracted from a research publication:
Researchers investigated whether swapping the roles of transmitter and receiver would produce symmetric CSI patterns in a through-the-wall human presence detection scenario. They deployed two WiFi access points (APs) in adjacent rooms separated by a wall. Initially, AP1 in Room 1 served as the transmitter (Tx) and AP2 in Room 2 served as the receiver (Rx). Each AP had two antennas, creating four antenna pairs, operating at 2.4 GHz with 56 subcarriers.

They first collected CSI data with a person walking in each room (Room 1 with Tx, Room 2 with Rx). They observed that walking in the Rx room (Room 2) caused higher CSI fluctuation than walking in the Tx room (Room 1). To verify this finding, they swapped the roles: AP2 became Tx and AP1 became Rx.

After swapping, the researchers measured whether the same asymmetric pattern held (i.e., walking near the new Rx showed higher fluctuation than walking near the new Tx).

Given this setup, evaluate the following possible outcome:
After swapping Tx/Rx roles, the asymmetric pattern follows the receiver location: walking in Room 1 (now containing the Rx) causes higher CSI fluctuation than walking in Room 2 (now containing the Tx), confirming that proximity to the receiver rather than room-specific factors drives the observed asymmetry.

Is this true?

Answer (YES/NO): YES